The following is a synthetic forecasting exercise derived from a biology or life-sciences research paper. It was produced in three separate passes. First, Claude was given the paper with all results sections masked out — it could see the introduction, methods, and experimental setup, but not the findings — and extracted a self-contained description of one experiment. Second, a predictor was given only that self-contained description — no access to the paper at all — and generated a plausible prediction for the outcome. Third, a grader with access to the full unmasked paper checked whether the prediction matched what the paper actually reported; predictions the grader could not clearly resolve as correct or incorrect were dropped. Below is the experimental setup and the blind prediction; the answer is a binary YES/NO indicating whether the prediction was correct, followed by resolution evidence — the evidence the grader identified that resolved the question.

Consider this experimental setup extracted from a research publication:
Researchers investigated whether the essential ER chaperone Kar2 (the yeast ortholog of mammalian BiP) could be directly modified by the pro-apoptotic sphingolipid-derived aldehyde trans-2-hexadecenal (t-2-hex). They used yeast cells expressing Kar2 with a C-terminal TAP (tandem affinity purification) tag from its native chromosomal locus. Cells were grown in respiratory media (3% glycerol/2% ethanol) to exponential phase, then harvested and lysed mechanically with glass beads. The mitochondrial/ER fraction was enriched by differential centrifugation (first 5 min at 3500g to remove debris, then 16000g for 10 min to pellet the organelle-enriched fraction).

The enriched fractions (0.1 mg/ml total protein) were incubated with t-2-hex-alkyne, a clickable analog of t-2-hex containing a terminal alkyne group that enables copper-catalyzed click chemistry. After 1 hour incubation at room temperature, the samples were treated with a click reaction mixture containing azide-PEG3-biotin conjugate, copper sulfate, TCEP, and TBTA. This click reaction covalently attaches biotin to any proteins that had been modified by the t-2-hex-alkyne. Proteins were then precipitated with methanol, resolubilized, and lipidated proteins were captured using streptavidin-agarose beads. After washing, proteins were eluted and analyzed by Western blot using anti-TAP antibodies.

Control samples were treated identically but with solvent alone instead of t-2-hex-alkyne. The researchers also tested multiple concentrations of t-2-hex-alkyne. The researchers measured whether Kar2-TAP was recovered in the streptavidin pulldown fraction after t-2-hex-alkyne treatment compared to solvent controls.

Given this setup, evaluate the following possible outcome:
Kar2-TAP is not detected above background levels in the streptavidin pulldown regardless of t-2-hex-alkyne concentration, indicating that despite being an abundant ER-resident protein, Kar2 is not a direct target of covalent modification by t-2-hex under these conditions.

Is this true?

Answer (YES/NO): NO